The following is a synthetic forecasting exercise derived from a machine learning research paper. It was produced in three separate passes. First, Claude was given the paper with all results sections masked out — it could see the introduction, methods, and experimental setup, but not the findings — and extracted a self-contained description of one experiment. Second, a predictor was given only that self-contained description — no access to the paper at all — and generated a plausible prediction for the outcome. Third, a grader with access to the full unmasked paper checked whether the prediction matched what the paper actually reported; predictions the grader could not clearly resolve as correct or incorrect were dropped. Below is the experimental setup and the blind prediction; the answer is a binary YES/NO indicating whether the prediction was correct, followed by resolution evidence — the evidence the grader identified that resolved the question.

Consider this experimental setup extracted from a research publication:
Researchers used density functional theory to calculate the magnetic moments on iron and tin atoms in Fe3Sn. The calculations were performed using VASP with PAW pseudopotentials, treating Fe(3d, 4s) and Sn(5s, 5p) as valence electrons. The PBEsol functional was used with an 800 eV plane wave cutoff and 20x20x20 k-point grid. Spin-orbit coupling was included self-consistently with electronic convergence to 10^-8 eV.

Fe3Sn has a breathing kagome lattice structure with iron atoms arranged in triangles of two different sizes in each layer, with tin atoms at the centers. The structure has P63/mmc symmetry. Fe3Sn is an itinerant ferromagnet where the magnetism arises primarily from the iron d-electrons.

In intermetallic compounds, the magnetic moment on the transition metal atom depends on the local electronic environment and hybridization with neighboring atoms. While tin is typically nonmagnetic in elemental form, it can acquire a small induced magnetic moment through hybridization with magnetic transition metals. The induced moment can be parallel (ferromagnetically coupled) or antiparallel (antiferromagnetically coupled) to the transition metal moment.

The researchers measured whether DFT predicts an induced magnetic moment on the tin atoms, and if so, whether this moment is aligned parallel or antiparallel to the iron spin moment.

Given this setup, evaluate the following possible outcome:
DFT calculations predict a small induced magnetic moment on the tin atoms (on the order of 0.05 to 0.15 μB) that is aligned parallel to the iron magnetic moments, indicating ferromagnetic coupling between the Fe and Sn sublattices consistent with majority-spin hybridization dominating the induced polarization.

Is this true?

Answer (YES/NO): NO